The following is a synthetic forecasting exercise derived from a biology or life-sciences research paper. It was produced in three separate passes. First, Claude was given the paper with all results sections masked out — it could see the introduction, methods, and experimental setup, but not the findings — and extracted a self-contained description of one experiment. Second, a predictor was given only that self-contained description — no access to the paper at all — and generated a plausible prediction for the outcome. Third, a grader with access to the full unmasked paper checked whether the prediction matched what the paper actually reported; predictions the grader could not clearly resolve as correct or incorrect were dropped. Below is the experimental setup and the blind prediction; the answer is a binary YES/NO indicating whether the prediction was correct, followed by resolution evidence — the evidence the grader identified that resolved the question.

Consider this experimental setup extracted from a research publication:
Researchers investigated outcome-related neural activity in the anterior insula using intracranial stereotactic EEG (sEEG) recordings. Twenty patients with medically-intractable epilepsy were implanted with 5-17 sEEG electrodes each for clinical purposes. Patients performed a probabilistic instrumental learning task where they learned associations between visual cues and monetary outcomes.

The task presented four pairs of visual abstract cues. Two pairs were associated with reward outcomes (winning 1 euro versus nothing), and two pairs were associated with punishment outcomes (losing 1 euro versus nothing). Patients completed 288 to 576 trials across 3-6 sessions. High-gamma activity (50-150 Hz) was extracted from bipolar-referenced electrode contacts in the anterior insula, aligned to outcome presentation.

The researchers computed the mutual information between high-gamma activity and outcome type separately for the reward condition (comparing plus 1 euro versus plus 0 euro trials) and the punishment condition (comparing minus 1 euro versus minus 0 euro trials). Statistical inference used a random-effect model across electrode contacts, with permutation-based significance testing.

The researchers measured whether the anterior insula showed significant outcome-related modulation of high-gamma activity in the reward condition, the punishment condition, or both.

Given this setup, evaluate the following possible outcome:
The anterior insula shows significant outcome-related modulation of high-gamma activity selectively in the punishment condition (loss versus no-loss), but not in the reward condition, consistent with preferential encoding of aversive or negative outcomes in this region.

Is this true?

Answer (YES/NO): NO